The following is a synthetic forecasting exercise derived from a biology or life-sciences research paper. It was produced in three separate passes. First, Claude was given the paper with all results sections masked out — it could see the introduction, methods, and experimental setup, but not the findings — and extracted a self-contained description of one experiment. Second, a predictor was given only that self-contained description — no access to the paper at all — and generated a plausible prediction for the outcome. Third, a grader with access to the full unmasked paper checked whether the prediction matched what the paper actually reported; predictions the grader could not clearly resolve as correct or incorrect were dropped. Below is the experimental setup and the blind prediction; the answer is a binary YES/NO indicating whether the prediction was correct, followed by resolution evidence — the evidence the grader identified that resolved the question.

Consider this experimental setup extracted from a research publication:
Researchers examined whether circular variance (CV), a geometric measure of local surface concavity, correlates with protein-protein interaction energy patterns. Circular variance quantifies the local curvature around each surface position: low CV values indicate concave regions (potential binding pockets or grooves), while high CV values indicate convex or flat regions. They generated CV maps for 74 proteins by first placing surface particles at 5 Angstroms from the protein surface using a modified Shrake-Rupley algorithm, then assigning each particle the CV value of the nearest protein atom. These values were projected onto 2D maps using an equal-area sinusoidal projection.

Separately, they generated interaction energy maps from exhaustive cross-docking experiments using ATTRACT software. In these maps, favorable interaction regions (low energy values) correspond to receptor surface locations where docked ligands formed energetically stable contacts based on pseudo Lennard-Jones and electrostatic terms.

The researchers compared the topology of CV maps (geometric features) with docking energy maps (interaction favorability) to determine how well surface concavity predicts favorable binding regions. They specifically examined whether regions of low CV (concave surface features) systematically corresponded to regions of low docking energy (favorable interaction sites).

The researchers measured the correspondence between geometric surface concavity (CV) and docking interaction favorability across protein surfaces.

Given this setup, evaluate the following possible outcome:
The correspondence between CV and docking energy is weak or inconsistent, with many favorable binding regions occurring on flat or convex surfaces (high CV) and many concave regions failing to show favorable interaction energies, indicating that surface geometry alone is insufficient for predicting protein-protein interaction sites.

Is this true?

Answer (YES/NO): NO